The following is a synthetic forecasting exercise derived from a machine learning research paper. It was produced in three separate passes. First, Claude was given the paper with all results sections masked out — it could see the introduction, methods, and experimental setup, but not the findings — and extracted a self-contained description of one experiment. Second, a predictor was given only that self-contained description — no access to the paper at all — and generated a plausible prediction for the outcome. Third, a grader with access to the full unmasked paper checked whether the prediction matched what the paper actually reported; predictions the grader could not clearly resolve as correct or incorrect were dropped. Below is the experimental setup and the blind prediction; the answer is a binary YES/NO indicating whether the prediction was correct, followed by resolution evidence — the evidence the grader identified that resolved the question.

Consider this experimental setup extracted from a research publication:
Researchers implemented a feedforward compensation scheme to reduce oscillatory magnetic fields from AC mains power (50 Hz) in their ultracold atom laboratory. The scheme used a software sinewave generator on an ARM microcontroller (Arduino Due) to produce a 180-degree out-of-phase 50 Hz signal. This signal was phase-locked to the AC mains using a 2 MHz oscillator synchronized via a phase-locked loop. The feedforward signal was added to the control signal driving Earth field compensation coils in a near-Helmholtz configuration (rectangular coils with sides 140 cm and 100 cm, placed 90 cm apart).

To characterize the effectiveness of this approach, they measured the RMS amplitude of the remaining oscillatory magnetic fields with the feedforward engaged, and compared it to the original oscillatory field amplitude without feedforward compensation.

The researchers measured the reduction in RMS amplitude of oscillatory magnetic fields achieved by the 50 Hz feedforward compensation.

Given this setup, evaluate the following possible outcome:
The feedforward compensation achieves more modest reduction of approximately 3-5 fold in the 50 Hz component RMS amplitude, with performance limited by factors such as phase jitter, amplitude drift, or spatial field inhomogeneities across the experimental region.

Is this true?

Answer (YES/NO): YES